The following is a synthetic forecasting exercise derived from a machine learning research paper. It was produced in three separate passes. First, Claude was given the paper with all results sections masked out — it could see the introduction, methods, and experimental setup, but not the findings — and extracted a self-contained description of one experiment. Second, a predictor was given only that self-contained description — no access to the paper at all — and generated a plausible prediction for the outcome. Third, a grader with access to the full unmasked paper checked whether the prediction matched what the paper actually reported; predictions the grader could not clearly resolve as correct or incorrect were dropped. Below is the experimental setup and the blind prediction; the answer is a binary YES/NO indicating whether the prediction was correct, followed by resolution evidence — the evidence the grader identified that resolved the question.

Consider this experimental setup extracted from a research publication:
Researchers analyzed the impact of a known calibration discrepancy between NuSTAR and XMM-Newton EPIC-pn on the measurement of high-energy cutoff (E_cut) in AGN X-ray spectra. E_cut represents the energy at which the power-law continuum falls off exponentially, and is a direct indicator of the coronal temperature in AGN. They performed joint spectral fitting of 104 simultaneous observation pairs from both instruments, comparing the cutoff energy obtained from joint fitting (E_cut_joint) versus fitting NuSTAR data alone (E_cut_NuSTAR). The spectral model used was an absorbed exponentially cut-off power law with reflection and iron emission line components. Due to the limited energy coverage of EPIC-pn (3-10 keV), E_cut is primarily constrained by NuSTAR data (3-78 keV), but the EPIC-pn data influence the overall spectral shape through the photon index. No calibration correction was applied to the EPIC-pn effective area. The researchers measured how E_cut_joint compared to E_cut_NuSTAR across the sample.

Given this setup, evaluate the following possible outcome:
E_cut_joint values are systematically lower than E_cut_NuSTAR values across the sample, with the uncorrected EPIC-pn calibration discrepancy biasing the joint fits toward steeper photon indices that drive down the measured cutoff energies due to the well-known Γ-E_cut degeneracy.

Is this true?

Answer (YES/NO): NO